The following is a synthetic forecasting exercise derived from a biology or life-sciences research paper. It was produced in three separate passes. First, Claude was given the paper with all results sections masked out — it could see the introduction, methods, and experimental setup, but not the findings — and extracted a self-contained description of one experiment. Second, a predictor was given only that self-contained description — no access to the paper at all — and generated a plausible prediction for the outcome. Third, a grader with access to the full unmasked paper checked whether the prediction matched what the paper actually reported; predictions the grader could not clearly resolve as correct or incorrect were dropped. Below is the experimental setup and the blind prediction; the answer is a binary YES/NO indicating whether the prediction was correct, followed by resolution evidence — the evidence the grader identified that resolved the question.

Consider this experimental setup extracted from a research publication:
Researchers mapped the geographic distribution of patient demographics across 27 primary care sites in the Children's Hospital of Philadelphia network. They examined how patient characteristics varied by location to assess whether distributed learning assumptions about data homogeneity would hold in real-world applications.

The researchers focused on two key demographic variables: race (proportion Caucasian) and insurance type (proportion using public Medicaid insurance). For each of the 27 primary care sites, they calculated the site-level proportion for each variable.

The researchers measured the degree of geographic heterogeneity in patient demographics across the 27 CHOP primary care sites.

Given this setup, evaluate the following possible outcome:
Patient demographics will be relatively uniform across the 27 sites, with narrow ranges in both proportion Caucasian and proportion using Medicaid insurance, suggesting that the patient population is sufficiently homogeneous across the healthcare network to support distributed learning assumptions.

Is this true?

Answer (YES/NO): NO